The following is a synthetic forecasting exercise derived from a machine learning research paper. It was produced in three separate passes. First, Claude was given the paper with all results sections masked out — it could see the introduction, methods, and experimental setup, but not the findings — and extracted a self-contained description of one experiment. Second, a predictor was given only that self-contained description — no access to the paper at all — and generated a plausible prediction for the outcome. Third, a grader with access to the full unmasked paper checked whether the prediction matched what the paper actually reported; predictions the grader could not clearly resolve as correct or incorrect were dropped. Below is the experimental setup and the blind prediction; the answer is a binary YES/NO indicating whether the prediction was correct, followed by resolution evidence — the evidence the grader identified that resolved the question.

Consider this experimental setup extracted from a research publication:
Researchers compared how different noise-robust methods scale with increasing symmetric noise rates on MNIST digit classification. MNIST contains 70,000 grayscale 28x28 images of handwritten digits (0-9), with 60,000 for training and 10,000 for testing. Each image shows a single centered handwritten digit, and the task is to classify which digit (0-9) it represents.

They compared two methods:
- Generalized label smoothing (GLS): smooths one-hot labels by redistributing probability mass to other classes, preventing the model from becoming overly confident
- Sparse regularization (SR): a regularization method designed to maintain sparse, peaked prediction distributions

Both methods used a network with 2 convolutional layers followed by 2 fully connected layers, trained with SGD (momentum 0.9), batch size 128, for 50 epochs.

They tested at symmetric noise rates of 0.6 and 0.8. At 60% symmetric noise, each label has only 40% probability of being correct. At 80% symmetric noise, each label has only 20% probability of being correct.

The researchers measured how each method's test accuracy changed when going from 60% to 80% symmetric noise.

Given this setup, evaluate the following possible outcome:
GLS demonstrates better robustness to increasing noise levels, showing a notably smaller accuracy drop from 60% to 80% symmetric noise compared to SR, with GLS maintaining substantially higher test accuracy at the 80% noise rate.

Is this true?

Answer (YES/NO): NO